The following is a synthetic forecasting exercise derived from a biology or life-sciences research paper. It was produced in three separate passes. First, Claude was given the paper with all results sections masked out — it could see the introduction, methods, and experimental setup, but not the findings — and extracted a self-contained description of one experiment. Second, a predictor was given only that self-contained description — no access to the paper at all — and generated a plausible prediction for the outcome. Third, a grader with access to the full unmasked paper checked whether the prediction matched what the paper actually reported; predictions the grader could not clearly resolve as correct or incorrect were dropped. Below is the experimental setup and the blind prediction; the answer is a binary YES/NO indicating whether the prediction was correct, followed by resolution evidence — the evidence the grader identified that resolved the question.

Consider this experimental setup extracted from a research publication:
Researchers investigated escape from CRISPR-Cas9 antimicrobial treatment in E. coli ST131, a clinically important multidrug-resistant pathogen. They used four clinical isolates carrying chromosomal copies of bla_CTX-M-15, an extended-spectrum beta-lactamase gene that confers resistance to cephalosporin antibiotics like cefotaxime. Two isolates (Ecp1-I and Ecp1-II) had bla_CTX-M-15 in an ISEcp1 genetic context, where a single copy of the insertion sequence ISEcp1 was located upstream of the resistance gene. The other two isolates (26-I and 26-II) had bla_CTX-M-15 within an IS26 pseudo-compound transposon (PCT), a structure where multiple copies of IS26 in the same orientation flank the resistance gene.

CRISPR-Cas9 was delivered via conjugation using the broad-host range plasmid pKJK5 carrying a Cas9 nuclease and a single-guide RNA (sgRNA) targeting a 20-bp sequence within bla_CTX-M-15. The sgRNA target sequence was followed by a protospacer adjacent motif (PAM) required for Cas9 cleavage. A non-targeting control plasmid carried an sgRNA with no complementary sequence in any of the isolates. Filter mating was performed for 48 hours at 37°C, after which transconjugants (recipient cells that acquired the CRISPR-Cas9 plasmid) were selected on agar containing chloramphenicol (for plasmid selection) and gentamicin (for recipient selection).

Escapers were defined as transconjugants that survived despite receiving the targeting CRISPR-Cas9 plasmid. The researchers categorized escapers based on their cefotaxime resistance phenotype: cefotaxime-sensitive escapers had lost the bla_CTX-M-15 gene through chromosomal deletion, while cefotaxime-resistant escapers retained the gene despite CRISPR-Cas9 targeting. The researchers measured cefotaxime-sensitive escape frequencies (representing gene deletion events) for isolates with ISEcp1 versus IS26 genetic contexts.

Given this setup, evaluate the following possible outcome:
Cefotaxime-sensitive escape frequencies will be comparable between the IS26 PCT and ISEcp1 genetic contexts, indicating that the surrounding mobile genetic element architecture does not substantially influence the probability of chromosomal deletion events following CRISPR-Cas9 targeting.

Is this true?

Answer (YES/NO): NO